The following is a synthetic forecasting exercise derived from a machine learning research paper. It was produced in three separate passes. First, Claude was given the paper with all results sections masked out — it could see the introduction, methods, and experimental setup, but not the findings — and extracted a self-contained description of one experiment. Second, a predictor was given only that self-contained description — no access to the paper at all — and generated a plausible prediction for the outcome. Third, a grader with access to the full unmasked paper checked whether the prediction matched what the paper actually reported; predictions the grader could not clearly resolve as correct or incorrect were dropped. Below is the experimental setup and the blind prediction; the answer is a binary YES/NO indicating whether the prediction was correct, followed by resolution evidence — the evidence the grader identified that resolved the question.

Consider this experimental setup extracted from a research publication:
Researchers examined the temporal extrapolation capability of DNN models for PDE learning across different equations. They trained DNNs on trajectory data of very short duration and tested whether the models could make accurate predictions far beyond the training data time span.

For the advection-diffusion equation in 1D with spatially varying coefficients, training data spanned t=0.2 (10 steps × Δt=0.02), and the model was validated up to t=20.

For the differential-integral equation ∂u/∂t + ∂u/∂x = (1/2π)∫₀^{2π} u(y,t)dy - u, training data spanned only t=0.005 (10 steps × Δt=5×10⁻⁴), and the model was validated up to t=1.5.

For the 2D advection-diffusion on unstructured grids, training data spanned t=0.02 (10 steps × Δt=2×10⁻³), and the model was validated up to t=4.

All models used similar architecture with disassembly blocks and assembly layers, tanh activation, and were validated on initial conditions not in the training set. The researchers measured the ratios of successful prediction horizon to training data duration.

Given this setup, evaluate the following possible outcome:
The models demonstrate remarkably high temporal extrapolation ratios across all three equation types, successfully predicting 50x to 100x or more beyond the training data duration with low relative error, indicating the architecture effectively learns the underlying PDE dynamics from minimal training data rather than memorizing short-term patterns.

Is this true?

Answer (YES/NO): YES